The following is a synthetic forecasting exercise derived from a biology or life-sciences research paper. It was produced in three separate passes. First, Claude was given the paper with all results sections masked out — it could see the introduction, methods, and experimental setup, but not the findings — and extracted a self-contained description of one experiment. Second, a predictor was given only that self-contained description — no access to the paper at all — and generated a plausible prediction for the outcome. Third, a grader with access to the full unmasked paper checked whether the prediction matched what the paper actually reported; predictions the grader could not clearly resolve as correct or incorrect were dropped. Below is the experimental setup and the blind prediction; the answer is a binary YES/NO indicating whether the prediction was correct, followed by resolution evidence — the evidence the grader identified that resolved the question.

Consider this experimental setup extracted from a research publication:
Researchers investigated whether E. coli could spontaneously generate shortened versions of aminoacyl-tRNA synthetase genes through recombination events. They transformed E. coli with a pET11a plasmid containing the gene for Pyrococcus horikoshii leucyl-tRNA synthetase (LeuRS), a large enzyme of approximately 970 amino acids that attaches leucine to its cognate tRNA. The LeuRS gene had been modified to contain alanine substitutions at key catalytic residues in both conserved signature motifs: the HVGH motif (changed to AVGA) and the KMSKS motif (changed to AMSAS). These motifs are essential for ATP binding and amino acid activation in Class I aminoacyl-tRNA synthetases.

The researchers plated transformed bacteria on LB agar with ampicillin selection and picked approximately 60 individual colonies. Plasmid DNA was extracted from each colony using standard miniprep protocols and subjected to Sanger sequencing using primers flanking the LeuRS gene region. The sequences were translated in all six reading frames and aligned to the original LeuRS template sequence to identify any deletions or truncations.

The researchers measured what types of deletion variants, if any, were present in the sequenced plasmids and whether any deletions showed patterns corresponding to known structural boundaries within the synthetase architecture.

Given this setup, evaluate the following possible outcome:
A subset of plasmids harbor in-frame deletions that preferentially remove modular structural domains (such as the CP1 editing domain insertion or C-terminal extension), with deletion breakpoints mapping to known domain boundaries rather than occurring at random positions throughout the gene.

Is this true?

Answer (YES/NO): YES